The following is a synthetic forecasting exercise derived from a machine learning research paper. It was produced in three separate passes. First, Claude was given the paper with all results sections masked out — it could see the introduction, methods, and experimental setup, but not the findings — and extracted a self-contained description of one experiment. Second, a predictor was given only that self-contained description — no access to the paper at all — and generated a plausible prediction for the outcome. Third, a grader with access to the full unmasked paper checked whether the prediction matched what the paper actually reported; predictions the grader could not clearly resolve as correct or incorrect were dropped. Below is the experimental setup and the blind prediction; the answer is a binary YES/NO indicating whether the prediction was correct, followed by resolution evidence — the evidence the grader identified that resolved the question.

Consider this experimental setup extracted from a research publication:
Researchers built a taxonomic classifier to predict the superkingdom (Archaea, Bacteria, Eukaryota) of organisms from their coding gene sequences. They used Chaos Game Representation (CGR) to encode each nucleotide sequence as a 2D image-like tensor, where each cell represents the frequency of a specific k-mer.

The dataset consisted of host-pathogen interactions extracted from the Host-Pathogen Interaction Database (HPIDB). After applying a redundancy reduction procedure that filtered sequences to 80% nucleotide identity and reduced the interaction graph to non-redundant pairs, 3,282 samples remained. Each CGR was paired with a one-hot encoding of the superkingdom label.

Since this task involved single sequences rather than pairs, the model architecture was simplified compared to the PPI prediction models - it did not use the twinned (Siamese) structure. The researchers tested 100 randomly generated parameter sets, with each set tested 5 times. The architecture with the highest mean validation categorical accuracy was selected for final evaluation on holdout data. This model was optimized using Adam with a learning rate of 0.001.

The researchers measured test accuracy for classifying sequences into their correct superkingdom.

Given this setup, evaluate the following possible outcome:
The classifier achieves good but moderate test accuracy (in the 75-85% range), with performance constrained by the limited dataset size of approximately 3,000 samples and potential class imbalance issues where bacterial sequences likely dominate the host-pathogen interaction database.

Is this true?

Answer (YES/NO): NO